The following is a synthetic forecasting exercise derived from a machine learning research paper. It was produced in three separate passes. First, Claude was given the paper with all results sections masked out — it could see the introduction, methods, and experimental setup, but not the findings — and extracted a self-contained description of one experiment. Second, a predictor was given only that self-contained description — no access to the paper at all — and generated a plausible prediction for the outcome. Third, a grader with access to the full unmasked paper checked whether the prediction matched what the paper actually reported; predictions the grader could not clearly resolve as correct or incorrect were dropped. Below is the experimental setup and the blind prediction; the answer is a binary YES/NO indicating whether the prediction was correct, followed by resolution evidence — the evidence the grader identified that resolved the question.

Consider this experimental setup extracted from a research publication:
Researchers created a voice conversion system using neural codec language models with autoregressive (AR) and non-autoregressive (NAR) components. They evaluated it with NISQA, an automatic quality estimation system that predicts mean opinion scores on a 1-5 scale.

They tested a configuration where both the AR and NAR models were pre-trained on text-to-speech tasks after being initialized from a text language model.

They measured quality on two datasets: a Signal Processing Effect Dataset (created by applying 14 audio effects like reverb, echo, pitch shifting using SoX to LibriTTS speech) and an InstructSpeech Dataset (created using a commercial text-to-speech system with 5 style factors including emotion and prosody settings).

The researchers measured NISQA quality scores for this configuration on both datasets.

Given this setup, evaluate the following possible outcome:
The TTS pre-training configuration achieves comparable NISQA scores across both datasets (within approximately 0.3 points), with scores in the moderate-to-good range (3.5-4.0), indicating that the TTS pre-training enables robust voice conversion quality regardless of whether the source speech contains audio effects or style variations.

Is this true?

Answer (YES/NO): NO